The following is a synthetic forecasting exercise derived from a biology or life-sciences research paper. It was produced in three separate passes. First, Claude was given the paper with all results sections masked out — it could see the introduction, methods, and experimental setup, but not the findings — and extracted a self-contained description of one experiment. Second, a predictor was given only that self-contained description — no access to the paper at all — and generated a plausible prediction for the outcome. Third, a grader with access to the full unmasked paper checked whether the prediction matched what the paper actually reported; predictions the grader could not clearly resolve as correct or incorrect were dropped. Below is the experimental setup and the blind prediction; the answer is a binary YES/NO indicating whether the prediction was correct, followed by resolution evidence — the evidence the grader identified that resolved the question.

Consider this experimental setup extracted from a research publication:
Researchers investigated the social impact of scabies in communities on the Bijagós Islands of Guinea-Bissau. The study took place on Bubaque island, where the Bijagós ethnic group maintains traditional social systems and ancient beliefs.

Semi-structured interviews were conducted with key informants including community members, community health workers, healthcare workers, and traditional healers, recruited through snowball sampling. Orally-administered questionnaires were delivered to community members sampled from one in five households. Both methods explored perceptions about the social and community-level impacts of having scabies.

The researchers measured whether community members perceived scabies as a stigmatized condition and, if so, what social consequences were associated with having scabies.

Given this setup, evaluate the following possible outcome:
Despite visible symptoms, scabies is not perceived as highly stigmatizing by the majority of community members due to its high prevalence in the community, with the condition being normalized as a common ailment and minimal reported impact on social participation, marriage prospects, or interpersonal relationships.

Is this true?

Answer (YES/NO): NO